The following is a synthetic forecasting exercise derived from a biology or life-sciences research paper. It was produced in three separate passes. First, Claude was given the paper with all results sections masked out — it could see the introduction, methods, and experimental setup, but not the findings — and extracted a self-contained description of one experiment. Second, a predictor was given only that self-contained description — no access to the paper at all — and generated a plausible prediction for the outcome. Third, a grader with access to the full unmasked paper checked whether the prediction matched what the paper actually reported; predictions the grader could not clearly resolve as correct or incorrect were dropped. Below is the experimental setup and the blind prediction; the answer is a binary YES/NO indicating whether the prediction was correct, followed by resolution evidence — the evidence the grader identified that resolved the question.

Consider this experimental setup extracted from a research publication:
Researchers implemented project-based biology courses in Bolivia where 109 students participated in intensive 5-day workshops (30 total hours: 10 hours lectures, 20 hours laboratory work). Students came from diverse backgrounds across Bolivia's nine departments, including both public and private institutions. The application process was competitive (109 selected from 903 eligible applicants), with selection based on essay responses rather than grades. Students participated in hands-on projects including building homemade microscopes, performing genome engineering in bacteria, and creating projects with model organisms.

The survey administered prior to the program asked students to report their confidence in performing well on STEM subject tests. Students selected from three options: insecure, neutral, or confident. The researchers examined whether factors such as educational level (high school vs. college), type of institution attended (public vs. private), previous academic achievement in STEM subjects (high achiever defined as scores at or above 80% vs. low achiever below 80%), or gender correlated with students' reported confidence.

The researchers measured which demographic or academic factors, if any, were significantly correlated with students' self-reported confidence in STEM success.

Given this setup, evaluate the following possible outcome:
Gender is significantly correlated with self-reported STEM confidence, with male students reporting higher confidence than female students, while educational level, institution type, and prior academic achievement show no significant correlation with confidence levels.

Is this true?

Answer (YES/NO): NO